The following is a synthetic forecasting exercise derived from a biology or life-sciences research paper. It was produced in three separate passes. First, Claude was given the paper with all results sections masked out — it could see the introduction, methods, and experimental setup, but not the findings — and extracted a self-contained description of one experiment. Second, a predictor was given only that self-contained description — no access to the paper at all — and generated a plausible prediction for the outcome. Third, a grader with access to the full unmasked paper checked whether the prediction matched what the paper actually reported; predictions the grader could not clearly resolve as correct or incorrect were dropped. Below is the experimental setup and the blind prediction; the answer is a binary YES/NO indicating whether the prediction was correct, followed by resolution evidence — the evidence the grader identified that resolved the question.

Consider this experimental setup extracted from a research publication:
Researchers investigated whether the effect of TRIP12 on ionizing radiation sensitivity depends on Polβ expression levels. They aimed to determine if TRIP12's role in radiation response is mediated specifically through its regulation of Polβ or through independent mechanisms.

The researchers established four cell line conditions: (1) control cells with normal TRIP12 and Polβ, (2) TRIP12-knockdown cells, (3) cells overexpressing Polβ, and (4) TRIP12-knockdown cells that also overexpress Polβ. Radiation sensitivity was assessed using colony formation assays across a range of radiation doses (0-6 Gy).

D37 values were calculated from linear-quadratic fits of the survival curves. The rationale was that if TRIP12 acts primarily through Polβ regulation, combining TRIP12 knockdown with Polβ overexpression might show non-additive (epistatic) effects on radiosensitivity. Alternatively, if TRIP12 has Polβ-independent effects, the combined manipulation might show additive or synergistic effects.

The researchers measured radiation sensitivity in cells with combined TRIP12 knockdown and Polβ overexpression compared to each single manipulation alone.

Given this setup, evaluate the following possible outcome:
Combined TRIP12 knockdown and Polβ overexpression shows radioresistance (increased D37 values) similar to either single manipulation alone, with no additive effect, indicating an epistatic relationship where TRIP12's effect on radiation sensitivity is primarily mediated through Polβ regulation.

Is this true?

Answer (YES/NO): NO